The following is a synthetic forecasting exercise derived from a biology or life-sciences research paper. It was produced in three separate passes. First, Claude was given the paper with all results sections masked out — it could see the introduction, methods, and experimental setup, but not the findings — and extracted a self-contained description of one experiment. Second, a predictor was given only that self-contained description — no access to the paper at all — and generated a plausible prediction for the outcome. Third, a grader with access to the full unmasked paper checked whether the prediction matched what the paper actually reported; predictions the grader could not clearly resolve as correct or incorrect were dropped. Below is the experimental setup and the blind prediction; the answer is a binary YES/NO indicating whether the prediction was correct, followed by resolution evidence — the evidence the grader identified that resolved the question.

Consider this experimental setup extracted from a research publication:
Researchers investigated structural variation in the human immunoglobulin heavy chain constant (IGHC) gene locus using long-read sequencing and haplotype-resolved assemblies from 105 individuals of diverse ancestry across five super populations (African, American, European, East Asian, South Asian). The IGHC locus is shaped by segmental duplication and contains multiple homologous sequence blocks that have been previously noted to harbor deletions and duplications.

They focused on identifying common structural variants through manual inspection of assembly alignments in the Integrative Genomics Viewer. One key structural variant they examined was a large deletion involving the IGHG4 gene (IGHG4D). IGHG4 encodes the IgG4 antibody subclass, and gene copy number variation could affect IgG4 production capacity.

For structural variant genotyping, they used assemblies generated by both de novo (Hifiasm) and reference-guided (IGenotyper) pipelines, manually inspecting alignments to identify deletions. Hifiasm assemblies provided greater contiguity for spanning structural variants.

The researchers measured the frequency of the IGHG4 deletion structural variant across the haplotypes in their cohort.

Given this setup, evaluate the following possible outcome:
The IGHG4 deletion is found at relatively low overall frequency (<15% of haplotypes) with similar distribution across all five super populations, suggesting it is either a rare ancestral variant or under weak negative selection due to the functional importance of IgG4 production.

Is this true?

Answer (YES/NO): NO